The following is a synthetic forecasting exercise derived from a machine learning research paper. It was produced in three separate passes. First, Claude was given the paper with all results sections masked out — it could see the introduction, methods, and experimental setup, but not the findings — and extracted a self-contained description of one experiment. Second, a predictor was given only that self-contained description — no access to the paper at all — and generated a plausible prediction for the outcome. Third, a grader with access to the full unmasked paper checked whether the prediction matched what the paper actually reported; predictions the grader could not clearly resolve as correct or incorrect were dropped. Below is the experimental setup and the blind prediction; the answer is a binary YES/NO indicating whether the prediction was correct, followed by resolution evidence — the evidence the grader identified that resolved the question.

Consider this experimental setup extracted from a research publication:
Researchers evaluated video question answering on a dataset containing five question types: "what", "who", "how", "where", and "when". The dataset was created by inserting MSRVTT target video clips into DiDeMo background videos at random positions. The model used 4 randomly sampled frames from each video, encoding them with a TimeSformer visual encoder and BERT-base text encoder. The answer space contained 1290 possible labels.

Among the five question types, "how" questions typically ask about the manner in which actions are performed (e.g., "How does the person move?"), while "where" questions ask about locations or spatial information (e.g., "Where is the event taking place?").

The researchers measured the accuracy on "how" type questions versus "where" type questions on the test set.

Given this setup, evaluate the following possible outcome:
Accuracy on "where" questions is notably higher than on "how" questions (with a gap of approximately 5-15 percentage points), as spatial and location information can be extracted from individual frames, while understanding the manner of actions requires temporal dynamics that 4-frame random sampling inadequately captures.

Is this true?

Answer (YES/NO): NO